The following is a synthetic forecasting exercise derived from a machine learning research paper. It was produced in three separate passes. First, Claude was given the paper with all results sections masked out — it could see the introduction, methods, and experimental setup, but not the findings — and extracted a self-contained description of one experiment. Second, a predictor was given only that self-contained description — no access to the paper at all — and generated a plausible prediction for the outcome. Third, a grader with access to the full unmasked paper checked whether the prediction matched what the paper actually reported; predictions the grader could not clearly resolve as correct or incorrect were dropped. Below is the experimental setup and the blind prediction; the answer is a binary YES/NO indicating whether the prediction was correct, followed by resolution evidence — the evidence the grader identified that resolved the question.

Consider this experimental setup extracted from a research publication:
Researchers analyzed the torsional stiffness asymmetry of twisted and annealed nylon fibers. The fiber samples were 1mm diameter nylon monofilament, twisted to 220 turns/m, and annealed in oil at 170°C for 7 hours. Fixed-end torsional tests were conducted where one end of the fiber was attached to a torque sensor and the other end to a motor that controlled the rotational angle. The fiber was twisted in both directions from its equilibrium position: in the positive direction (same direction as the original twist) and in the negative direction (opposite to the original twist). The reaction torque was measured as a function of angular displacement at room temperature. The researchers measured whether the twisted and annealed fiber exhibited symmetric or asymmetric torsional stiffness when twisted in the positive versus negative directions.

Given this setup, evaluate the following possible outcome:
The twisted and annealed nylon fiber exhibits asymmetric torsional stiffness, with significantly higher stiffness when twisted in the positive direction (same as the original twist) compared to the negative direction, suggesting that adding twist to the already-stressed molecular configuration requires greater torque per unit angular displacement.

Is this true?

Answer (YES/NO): NO